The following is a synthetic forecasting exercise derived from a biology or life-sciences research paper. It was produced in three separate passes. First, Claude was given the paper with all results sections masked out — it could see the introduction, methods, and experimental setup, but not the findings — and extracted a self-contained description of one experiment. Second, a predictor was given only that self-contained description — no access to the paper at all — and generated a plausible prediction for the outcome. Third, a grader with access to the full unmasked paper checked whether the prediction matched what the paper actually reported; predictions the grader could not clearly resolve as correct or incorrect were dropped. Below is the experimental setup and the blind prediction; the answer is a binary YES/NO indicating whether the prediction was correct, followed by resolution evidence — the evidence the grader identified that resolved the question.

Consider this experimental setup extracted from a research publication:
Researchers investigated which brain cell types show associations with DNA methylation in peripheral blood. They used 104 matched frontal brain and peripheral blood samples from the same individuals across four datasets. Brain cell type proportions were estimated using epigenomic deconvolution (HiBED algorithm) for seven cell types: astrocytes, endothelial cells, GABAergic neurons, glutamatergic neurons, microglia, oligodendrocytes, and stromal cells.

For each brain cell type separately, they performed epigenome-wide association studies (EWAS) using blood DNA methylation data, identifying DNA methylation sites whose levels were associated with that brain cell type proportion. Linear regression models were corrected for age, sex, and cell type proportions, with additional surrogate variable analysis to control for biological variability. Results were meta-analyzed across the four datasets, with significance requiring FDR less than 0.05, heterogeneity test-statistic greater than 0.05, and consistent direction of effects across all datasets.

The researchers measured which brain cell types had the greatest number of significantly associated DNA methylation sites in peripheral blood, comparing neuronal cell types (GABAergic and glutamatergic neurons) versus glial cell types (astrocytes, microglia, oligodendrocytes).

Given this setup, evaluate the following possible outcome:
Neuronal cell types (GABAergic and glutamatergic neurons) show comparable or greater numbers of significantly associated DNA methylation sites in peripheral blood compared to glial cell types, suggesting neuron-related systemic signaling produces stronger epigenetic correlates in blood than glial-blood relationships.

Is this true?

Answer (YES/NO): NO